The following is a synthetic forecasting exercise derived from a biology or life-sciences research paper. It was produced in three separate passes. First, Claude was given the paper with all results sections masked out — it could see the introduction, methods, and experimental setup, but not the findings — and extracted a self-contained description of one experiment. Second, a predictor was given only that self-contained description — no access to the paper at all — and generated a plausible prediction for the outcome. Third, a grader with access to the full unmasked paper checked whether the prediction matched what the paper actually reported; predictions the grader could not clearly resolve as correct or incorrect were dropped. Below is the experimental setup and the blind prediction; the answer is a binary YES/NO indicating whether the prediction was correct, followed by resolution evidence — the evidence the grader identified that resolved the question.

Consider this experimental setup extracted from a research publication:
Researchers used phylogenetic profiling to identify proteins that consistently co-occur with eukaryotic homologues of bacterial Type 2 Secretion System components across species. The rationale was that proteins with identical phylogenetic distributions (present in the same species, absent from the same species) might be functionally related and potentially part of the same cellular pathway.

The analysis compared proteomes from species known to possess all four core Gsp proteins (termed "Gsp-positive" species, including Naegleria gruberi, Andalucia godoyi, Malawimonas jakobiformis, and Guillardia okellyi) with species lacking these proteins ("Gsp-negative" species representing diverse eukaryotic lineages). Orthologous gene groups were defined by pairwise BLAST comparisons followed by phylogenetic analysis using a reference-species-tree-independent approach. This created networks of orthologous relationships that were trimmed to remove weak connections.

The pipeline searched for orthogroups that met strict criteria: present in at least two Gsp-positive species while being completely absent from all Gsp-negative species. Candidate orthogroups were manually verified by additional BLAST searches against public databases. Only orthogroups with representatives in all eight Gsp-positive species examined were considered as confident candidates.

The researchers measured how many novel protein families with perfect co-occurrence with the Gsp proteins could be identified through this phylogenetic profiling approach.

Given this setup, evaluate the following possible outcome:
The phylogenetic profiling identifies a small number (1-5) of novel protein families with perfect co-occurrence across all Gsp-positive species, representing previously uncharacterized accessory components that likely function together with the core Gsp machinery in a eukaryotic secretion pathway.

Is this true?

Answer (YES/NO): NO